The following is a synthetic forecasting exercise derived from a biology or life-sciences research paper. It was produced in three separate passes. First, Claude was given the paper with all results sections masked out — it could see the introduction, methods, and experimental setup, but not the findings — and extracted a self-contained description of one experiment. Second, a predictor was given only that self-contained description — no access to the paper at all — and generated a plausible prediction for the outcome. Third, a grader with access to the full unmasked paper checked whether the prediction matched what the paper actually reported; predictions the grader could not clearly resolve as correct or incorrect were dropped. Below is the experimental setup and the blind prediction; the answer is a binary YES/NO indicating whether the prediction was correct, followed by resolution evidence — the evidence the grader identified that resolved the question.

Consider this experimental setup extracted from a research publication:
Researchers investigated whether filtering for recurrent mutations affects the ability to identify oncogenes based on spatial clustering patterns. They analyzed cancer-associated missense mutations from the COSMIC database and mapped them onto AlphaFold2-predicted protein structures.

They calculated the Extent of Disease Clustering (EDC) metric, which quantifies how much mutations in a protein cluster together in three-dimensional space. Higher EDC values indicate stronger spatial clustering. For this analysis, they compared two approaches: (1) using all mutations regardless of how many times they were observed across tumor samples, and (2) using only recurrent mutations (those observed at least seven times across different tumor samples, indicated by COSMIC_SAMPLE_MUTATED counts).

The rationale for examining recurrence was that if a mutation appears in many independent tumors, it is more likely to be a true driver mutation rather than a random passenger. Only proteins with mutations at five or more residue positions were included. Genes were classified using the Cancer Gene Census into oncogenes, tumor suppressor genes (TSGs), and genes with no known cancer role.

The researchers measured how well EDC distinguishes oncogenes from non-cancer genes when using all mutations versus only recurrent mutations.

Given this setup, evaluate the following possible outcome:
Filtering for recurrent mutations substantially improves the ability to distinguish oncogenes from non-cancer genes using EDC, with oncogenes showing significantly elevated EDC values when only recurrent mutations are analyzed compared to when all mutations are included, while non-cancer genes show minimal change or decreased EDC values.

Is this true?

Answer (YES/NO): YES